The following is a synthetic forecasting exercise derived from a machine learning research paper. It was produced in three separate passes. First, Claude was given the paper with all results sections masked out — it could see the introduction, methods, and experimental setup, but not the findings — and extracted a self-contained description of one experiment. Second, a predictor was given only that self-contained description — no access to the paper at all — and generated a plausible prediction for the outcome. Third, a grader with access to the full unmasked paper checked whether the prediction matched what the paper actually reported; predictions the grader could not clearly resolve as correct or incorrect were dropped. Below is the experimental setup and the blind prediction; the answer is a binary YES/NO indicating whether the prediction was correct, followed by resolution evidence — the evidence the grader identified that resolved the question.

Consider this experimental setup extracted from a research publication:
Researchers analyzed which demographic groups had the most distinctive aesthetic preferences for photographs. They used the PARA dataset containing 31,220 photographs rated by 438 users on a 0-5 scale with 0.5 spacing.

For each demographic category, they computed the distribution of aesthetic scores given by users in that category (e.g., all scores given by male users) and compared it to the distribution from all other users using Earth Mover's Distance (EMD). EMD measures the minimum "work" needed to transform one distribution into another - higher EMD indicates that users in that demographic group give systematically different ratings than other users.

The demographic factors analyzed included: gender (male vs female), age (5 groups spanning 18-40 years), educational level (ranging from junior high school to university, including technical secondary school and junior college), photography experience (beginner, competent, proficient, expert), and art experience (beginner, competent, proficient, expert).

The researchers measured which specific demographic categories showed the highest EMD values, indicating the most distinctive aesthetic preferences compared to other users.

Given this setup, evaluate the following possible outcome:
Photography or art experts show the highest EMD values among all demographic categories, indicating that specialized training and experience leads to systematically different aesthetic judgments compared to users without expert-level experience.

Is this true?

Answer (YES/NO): NO